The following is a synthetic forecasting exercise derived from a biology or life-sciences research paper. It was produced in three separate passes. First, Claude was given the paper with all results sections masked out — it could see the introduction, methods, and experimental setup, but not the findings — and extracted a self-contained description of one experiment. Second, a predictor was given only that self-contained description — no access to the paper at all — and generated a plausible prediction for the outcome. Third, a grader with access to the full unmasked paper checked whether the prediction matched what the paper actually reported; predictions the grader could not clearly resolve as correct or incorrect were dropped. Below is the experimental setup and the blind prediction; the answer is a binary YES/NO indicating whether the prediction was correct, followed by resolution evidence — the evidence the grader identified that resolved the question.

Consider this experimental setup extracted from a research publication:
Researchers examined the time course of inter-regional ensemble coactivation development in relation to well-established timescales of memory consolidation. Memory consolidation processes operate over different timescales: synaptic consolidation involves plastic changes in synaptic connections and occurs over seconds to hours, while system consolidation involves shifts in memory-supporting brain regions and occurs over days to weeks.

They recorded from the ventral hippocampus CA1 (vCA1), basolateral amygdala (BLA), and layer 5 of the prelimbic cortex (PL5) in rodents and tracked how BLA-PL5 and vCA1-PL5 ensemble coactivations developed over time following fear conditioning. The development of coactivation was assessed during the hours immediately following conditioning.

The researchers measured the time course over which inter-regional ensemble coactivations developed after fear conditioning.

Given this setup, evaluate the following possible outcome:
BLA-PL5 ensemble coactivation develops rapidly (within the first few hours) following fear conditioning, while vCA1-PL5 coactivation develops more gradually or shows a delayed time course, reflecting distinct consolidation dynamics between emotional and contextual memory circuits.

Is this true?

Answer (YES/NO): YES